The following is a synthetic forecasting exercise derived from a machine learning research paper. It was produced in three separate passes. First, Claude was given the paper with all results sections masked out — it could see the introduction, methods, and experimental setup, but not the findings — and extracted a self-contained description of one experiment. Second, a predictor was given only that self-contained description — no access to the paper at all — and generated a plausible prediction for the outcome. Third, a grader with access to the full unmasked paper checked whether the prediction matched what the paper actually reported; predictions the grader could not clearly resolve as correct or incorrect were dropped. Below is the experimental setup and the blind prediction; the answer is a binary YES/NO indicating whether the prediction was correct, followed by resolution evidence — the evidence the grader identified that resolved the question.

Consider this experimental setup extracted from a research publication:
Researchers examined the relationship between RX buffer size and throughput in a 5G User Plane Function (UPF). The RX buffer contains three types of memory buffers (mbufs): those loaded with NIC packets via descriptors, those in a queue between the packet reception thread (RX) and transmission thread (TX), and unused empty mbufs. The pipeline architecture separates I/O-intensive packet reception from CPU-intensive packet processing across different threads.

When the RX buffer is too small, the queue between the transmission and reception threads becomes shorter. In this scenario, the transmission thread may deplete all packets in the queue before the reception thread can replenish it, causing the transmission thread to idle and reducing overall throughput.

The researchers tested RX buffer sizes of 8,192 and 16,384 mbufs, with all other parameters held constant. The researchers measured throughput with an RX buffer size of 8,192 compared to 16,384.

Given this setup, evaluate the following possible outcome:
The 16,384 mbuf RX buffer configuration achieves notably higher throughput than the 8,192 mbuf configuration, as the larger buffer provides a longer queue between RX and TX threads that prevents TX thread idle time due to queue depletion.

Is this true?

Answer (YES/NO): YES